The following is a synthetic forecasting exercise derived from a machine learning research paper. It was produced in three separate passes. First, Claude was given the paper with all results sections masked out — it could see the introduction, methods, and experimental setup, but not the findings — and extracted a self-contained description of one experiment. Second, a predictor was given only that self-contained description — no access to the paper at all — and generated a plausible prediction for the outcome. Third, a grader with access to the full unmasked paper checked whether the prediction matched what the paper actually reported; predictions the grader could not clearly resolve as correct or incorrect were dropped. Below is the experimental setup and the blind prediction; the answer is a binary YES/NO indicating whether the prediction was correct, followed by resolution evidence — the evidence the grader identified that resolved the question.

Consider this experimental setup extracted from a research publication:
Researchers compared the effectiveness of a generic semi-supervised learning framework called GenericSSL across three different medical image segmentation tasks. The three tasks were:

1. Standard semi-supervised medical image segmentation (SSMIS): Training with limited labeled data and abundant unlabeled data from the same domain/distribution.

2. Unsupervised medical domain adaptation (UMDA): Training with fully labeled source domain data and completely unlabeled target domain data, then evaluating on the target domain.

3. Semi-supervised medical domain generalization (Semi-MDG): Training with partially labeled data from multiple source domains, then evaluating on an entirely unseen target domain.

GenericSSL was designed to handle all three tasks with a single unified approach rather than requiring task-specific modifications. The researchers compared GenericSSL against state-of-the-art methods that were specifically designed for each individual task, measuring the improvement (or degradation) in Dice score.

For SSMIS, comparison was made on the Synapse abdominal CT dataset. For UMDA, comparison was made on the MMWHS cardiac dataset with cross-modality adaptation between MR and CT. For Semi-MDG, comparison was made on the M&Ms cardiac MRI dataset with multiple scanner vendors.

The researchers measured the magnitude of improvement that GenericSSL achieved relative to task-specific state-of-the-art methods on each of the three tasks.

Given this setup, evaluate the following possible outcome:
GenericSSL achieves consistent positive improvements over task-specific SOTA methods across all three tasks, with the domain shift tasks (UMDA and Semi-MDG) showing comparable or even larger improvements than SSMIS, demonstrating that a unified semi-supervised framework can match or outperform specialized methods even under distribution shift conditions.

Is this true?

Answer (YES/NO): NO